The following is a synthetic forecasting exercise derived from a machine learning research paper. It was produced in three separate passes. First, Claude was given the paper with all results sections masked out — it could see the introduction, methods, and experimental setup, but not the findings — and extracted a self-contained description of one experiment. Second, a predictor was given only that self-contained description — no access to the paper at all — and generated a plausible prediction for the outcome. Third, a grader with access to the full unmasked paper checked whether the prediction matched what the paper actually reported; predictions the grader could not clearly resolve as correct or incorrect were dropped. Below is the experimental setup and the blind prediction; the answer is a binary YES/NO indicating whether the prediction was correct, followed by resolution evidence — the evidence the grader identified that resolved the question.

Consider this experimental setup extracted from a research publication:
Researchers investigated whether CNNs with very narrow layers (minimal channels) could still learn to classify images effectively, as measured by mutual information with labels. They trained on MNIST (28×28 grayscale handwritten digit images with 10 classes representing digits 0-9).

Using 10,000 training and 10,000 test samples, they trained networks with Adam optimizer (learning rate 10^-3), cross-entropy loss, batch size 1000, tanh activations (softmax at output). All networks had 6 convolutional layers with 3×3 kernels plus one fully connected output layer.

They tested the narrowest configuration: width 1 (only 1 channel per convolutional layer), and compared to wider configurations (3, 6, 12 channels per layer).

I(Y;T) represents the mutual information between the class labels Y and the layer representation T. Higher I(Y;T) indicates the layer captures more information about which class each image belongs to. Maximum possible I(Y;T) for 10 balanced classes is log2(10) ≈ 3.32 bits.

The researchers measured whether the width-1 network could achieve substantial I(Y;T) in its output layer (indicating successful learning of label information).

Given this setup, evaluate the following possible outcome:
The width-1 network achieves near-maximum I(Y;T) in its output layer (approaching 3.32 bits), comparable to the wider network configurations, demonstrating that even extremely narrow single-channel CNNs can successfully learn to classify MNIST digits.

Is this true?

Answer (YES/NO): NO